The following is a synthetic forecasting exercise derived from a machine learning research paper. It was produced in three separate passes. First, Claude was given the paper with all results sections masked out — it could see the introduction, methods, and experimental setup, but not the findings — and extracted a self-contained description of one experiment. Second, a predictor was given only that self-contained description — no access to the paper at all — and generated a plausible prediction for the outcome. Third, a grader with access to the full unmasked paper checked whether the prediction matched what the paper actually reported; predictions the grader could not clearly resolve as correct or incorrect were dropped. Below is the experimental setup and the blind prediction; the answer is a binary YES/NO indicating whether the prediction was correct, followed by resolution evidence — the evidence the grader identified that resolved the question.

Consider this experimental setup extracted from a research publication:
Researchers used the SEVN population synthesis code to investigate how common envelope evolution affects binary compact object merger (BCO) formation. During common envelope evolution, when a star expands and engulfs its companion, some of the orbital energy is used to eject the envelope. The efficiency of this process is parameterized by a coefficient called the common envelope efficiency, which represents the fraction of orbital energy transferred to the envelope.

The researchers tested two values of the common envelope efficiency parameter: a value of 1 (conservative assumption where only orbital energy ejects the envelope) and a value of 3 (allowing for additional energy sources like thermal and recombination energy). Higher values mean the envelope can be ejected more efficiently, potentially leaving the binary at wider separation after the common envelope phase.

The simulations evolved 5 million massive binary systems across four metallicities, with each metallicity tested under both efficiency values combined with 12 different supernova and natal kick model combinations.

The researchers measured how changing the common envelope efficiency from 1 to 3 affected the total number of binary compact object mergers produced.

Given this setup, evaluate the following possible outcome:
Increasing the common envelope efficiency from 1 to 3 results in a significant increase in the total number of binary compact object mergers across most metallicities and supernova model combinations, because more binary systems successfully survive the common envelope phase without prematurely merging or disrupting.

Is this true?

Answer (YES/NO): YES